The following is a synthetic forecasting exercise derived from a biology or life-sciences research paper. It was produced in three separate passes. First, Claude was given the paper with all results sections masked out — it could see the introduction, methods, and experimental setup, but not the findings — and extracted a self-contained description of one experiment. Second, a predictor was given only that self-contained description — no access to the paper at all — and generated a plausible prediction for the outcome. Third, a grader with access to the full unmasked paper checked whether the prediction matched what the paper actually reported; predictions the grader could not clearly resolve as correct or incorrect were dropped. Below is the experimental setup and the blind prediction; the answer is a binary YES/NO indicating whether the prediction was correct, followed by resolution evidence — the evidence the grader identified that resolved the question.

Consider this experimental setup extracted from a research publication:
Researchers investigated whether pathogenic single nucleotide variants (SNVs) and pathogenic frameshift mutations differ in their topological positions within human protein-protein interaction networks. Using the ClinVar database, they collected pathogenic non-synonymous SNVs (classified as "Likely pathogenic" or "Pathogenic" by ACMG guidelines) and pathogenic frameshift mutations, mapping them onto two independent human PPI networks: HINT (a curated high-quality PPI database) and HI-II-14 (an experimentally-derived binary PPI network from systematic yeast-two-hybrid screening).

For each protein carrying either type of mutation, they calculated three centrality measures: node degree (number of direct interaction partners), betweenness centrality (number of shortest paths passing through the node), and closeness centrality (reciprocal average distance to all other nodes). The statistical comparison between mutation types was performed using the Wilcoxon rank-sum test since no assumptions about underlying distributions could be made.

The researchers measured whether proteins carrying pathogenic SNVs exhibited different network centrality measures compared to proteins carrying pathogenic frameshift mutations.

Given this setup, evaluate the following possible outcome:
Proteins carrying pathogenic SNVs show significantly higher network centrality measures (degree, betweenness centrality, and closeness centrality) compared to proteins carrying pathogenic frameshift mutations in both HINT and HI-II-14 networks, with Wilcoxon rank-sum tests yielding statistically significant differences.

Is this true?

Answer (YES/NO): NO